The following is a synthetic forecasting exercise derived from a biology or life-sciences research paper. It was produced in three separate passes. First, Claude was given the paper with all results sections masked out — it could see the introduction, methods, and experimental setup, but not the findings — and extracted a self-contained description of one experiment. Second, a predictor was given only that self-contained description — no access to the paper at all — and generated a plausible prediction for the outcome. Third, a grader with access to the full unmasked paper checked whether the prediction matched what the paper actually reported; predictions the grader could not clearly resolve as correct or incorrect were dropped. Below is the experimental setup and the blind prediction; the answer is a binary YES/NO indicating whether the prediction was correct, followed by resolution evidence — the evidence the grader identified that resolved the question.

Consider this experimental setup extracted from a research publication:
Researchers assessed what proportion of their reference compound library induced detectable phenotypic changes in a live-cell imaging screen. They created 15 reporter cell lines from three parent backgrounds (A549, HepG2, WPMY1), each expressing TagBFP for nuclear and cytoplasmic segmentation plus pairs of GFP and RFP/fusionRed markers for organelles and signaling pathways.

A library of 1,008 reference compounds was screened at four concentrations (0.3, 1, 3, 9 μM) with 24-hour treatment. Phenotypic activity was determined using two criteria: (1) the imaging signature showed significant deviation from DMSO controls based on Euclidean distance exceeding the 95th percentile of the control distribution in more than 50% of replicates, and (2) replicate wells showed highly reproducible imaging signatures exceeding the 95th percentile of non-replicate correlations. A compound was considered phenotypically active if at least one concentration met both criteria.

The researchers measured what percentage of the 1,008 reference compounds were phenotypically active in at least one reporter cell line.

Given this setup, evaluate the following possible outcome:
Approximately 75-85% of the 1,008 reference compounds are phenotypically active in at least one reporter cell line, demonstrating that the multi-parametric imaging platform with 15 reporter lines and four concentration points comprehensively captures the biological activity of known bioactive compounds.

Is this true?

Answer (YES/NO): NO